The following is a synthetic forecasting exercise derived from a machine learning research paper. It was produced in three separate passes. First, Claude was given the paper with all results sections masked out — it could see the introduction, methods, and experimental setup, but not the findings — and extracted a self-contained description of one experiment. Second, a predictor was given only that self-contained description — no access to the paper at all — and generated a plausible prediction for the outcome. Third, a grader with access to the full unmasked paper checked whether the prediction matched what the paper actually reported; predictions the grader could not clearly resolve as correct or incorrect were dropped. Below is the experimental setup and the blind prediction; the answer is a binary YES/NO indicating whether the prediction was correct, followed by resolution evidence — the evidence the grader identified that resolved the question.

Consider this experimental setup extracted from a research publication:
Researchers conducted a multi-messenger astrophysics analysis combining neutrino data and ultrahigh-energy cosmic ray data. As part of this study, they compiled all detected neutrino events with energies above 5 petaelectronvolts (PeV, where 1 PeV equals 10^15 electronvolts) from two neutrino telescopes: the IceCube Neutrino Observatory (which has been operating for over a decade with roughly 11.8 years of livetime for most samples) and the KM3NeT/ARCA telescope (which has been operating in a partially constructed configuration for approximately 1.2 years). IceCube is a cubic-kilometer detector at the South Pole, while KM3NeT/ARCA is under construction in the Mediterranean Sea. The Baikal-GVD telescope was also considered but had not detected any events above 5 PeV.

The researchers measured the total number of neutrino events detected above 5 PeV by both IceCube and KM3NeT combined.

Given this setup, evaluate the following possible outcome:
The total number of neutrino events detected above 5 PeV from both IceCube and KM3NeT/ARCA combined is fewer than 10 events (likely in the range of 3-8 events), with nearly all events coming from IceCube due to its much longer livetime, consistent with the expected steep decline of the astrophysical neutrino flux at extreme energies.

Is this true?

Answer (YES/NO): YES